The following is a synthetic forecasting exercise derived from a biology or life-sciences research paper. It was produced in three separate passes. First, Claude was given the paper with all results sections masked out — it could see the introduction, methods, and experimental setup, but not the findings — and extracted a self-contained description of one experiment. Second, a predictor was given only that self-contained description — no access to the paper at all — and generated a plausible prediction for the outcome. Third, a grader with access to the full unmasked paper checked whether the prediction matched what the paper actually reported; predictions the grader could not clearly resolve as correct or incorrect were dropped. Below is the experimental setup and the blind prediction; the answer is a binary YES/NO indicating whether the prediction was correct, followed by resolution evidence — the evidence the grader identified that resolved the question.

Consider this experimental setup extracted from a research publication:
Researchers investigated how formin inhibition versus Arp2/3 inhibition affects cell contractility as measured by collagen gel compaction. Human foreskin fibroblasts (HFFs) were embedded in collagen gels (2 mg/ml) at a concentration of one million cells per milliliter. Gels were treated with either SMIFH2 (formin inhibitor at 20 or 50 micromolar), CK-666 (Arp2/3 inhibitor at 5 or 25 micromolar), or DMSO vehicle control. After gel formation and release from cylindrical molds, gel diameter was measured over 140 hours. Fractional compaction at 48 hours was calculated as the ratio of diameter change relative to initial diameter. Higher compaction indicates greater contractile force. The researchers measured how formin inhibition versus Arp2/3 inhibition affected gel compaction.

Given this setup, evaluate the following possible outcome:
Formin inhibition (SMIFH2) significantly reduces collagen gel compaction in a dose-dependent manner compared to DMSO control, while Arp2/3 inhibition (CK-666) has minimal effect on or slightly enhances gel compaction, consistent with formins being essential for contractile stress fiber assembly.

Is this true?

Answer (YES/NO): NO